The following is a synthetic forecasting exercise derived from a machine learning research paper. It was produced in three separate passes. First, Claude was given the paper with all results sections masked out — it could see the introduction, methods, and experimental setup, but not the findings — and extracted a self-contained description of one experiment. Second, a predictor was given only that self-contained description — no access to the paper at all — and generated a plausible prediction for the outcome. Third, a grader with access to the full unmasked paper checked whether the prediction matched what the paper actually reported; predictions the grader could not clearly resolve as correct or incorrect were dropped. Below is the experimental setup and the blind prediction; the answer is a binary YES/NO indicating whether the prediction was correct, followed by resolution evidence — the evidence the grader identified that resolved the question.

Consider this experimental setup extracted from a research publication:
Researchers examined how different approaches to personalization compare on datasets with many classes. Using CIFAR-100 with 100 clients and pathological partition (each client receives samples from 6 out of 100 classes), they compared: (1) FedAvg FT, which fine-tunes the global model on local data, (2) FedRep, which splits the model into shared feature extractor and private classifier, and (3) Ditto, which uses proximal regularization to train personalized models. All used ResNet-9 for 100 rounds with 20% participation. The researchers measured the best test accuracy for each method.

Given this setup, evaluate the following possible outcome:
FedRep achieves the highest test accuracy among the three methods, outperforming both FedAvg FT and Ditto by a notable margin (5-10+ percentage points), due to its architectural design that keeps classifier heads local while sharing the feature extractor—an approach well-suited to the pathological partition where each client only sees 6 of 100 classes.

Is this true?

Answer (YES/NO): NO